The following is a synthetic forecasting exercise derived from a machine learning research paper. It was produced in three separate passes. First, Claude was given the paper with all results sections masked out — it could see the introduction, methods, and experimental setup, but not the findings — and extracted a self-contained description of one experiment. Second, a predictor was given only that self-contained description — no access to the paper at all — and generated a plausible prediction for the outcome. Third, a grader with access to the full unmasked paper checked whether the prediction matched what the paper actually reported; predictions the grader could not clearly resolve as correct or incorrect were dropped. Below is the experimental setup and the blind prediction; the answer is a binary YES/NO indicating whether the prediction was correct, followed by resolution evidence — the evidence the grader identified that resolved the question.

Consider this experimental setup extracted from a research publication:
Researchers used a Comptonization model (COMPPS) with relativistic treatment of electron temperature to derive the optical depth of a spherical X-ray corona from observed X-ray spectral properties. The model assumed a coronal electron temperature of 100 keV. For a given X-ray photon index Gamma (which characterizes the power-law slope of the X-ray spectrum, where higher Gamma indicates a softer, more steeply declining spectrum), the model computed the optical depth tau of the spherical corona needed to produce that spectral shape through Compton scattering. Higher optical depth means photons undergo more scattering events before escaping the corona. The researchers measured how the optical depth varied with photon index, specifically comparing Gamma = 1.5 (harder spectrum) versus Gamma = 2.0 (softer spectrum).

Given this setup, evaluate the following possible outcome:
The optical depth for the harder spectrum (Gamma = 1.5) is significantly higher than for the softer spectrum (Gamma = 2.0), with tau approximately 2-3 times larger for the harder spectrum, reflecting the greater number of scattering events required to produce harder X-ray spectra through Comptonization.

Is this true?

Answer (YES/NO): YES